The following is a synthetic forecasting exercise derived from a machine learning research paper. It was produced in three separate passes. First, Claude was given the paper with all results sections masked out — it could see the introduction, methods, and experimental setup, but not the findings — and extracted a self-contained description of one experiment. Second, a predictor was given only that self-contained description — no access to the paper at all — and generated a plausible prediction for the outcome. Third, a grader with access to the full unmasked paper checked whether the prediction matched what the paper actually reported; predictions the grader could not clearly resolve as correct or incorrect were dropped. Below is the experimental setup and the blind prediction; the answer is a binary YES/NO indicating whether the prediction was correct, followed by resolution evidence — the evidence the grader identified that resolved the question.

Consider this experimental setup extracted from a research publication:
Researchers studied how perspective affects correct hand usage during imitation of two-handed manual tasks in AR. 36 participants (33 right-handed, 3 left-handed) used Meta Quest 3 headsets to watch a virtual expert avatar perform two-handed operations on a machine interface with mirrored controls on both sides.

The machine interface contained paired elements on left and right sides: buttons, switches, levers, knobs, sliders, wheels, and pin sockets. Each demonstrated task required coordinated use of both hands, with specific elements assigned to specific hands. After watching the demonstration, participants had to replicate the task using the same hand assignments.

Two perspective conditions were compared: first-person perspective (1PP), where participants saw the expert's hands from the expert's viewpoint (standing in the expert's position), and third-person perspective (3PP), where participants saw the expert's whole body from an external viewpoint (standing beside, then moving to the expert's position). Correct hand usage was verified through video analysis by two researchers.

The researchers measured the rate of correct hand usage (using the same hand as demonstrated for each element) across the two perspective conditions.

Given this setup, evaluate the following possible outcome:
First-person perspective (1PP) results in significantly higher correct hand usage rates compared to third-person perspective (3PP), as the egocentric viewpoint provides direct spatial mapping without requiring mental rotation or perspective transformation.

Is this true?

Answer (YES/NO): YES